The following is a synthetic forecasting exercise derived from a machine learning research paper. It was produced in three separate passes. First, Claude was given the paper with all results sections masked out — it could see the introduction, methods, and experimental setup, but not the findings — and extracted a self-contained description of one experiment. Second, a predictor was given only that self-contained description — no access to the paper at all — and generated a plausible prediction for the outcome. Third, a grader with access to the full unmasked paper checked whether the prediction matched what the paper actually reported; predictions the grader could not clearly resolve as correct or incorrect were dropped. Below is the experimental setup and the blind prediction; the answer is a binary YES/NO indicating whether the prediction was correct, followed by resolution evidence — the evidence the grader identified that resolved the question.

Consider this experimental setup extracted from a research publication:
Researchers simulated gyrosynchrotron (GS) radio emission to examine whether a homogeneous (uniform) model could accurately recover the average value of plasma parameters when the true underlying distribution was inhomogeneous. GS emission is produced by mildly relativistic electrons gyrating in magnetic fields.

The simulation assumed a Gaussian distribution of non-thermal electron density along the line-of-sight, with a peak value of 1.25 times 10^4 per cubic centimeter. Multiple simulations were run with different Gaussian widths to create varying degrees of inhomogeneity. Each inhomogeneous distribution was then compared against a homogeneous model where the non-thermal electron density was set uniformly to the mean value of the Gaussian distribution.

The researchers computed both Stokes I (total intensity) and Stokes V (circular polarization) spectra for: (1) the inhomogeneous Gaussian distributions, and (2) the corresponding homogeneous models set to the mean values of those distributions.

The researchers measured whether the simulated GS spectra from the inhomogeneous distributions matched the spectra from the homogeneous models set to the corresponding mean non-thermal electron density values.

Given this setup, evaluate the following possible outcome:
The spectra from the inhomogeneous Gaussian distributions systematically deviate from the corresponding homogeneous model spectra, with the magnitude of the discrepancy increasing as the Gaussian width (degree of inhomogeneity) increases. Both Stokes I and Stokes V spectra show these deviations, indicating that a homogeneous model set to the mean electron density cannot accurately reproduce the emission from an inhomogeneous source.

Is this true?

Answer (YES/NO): NO